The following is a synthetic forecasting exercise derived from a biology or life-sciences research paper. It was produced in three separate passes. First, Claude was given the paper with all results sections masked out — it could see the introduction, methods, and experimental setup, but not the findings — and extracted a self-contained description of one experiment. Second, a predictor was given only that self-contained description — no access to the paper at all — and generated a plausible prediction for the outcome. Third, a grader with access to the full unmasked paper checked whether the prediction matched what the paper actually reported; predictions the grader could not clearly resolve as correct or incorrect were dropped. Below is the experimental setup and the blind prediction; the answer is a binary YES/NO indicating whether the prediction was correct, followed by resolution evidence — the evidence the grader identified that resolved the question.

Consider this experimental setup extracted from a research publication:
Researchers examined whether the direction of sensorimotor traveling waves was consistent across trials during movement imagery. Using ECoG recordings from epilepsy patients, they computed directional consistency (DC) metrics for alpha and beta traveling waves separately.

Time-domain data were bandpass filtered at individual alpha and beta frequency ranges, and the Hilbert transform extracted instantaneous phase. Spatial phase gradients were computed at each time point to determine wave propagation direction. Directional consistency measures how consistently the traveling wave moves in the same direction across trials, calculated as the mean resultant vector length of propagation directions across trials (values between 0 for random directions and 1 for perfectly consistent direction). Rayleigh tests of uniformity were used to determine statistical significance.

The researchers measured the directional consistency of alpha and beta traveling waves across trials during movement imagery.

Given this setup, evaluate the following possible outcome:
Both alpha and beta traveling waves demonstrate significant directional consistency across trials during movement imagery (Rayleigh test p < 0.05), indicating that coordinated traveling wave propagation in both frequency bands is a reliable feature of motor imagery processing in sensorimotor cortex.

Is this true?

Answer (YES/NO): YES